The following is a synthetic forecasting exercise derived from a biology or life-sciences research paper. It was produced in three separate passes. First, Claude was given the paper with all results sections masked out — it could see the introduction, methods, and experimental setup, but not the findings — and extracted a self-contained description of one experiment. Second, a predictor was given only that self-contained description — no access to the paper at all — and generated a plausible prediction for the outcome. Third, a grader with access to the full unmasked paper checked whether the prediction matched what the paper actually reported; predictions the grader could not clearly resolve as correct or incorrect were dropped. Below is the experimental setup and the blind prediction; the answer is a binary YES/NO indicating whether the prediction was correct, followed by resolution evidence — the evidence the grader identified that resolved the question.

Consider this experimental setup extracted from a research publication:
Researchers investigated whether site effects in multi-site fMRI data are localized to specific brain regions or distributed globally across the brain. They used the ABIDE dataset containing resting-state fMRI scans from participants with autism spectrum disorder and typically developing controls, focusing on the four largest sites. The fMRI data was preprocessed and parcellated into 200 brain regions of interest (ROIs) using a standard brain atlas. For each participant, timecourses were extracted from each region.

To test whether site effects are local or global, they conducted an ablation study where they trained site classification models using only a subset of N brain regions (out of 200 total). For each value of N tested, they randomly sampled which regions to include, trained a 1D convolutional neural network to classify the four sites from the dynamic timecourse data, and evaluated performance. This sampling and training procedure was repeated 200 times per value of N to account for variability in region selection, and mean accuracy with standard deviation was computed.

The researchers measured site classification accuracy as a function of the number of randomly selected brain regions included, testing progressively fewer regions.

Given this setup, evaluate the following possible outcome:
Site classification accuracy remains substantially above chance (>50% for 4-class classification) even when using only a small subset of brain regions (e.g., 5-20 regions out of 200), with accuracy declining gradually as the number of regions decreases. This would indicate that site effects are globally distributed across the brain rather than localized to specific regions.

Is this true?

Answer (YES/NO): NO